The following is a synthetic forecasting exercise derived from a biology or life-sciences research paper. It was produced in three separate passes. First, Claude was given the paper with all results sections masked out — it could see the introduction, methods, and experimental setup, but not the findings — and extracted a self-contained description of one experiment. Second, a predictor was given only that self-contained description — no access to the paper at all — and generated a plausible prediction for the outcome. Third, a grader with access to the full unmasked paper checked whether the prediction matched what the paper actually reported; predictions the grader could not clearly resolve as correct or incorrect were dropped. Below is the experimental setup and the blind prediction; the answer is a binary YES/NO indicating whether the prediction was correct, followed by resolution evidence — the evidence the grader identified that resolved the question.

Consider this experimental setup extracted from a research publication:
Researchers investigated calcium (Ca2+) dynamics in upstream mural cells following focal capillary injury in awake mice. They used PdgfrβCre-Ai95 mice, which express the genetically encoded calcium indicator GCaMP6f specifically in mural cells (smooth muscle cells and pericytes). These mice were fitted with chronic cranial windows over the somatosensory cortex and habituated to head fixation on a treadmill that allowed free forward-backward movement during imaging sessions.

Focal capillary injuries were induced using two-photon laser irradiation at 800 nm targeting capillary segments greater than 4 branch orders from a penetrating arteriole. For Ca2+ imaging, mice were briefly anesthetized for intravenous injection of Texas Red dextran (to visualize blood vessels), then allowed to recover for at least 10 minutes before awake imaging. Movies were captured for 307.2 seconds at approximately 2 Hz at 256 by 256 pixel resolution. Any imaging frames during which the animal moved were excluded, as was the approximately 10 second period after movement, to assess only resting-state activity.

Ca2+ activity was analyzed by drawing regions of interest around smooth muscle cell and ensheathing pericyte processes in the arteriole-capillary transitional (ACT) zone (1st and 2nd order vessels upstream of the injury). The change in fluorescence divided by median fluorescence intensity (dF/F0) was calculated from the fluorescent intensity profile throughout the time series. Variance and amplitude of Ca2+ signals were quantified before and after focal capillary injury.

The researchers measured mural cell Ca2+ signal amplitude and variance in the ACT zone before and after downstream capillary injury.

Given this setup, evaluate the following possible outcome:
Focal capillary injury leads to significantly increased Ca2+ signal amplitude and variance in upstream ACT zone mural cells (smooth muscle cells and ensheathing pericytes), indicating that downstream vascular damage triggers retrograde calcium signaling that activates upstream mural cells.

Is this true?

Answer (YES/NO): NO